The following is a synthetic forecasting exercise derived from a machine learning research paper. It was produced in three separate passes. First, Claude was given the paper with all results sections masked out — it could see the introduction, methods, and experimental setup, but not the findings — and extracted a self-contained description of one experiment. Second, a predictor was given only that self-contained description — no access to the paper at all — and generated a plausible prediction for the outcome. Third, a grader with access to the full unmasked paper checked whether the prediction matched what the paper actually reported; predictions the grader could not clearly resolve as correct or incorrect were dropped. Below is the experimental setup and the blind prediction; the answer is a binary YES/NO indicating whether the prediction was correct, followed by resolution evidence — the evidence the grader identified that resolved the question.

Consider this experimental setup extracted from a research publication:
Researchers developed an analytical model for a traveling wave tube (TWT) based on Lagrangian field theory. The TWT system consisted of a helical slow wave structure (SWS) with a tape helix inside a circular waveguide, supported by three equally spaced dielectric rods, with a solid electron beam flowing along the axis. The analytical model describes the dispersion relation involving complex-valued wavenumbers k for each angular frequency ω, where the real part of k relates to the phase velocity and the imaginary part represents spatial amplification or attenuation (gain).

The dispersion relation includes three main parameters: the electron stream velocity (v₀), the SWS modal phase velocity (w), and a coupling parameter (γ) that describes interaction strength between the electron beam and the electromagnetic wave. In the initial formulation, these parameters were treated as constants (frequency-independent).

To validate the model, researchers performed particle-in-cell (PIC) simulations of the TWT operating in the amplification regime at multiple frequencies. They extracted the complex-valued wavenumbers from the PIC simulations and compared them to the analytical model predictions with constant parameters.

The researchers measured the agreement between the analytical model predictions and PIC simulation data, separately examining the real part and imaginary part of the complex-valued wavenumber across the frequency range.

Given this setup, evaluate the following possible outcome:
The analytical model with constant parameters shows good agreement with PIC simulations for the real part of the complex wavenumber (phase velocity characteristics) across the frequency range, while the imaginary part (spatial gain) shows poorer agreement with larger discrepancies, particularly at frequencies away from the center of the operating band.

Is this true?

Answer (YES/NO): YES